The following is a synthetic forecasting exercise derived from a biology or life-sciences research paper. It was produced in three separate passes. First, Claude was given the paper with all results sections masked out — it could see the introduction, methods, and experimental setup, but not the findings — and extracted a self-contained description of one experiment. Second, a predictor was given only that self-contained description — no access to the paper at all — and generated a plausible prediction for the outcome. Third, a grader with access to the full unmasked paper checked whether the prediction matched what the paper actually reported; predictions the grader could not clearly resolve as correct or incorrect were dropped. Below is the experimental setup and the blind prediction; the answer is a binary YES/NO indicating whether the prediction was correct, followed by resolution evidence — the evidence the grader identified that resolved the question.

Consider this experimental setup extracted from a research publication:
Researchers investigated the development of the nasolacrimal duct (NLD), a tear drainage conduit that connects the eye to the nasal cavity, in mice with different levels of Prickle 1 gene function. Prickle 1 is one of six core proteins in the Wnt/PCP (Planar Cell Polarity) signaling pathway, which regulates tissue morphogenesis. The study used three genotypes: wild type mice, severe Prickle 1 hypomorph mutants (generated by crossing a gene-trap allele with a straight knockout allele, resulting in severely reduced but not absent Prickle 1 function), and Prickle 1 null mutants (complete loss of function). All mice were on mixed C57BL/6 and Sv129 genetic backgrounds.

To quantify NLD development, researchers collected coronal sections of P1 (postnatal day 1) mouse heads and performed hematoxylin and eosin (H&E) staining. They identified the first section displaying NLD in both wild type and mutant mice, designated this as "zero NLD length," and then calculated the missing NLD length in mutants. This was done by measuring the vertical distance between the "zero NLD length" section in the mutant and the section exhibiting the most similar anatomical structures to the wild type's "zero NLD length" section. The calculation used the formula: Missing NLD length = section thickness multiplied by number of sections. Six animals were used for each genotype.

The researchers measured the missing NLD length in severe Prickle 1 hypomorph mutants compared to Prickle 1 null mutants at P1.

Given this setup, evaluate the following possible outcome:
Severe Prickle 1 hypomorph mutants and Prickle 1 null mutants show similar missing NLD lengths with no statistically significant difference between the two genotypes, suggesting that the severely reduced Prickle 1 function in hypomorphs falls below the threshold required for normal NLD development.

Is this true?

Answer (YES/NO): NO